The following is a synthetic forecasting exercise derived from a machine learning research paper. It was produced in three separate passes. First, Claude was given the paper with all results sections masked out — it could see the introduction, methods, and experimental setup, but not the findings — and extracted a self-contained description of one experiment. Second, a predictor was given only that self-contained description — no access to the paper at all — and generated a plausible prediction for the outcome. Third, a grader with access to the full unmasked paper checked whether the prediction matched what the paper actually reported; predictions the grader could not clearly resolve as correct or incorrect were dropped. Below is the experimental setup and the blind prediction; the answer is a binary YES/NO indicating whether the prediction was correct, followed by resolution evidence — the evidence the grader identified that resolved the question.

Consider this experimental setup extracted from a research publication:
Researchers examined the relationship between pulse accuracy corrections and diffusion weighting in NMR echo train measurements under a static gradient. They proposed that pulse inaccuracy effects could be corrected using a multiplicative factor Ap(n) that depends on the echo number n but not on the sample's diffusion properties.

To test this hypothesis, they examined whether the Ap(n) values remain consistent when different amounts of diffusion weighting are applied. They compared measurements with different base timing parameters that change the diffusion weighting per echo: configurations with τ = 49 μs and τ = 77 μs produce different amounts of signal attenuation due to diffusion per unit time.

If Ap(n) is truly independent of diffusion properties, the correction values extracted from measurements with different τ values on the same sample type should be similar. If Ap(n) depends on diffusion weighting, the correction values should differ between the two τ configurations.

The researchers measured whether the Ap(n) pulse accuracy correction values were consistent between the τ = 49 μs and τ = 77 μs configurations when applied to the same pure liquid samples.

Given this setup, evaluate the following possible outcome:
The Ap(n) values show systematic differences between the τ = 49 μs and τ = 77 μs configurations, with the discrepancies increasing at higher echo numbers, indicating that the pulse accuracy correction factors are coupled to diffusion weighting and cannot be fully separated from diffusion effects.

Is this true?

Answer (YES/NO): NO